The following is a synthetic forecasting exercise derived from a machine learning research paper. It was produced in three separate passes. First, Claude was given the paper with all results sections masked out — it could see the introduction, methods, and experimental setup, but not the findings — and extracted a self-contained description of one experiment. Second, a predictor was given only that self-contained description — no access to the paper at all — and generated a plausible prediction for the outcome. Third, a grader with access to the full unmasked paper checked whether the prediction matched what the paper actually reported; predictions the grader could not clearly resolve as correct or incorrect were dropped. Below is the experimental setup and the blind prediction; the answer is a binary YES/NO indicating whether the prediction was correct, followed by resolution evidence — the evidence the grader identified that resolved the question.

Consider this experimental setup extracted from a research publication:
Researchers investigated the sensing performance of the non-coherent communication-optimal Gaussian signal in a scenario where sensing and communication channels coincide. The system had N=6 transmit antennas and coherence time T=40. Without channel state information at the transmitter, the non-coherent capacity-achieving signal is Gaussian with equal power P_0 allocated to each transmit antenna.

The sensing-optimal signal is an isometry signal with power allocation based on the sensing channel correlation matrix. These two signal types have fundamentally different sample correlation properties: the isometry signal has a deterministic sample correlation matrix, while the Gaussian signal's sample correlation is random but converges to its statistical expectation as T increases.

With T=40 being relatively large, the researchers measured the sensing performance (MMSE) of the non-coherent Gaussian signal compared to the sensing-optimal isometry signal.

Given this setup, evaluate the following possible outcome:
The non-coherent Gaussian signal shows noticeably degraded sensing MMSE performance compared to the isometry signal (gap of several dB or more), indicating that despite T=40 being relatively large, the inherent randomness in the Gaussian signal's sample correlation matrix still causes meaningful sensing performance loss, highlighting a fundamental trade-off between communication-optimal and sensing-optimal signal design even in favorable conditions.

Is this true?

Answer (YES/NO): NO